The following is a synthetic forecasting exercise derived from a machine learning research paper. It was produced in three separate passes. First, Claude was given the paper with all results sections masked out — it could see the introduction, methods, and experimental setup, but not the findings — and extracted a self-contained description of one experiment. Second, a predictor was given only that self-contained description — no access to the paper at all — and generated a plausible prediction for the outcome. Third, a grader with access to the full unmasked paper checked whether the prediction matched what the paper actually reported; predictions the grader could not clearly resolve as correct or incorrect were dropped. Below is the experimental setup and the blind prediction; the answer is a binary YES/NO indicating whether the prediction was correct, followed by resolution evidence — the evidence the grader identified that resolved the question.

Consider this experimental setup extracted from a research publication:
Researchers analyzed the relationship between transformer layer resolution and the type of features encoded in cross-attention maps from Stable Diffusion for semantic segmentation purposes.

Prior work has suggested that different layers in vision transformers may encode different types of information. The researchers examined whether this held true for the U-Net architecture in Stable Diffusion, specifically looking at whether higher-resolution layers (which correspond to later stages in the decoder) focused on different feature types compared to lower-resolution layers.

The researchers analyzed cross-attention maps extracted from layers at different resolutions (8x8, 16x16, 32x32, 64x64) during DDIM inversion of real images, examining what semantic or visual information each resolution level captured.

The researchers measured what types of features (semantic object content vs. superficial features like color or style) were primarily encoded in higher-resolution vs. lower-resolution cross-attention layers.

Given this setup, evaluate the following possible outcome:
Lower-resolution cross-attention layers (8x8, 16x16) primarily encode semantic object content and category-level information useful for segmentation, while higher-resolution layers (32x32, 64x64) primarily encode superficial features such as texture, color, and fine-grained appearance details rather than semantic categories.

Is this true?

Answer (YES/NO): YES